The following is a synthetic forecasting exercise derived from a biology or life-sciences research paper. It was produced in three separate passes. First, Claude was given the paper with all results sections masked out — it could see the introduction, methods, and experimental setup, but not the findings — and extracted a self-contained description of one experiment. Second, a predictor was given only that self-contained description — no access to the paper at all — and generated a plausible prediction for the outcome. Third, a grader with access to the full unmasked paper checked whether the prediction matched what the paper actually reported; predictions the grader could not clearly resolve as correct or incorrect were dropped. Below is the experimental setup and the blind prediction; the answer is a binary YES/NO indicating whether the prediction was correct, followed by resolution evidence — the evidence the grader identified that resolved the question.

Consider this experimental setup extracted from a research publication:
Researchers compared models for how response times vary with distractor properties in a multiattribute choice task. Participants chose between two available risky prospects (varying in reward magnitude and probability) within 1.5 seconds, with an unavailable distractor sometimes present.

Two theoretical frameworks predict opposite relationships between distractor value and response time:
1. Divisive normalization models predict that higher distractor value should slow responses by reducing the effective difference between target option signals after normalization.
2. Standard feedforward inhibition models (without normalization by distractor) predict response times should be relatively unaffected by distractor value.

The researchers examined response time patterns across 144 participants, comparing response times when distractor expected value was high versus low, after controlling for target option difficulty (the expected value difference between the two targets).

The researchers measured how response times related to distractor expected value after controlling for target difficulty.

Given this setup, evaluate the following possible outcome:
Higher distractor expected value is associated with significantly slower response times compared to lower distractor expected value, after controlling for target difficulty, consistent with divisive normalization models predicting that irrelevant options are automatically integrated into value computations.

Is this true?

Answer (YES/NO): NO